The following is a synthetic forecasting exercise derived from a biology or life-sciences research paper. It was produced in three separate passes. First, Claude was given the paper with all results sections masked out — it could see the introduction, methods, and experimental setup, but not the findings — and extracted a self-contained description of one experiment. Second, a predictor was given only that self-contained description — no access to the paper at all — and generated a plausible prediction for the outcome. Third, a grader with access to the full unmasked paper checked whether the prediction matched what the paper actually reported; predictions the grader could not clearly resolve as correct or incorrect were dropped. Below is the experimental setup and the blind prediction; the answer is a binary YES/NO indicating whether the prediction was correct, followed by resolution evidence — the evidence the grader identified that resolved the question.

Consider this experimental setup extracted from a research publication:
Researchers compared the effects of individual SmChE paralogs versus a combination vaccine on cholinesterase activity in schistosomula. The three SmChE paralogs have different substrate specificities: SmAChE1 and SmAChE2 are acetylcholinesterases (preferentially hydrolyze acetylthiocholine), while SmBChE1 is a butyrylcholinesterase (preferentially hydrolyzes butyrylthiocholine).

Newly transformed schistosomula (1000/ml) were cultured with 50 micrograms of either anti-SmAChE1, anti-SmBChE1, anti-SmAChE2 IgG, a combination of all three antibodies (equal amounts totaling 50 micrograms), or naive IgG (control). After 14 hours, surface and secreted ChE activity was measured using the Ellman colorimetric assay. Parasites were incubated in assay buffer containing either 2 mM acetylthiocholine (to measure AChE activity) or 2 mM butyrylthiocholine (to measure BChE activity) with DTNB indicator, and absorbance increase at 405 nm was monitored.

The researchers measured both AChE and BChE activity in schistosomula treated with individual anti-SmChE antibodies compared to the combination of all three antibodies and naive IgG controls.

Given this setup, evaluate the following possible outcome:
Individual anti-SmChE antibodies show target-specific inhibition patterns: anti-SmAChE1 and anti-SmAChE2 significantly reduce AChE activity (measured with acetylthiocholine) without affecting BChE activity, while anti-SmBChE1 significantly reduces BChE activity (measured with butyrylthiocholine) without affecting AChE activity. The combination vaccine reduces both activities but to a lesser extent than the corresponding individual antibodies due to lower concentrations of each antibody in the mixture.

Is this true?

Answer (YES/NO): NO